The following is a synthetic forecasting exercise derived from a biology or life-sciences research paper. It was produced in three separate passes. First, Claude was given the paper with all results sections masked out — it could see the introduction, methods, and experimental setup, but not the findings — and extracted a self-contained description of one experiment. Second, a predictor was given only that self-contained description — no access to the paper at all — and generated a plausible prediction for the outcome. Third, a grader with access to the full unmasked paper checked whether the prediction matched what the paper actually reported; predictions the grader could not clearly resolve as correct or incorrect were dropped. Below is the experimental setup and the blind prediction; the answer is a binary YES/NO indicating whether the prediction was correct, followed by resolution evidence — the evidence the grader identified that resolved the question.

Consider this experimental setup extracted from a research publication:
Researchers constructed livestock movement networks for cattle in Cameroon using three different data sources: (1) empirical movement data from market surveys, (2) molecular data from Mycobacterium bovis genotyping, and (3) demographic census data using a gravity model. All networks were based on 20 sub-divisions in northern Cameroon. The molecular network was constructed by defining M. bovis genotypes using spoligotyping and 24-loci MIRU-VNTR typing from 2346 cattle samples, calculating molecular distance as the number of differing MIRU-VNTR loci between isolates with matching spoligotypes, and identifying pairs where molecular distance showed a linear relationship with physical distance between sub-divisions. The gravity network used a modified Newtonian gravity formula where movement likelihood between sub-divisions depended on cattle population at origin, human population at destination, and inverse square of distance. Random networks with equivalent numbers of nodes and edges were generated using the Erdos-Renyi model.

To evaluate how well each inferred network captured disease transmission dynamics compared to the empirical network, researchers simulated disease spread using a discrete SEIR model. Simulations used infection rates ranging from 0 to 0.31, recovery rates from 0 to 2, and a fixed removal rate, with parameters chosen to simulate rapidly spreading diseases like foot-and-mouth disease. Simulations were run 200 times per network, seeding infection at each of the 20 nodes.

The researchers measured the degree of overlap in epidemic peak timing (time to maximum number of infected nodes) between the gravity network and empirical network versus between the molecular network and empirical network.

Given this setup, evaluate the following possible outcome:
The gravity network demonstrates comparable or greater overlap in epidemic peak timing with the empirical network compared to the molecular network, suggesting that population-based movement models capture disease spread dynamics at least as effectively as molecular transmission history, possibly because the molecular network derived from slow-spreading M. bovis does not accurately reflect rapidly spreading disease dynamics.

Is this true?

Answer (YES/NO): NO